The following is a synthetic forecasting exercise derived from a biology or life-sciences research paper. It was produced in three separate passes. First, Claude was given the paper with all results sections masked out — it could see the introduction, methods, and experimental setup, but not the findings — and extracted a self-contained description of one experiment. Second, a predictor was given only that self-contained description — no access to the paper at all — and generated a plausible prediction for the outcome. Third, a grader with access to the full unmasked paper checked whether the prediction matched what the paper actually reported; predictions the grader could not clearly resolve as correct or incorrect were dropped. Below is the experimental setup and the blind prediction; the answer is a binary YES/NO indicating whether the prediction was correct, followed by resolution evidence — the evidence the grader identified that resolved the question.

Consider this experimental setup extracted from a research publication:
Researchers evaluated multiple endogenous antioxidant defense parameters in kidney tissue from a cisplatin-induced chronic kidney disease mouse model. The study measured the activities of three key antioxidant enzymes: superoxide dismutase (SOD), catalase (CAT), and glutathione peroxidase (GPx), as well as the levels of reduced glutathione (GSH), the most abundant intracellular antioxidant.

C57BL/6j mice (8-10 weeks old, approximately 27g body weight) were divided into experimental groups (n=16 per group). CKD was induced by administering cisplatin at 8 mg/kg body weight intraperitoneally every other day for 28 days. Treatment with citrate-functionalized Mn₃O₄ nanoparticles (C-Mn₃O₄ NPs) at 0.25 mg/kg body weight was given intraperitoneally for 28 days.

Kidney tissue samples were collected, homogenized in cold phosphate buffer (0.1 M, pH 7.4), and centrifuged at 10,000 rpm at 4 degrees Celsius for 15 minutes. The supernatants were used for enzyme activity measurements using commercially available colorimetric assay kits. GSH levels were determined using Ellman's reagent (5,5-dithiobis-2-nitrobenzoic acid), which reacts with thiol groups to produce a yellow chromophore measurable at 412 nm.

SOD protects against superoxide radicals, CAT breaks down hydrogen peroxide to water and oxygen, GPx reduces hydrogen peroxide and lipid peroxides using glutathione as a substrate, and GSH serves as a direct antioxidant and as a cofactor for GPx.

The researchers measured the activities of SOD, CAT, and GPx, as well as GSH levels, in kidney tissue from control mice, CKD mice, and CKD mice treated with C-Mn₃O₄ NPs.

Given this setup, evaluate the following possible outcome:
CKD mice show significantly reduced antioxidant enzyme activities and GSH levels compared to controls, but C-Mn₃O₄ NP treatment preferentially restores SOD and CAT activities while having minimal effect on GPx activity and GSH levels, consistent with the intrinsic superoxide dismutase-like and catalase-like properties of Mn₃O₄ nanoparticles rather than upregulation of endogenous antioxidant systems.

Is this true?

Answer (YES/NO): NO